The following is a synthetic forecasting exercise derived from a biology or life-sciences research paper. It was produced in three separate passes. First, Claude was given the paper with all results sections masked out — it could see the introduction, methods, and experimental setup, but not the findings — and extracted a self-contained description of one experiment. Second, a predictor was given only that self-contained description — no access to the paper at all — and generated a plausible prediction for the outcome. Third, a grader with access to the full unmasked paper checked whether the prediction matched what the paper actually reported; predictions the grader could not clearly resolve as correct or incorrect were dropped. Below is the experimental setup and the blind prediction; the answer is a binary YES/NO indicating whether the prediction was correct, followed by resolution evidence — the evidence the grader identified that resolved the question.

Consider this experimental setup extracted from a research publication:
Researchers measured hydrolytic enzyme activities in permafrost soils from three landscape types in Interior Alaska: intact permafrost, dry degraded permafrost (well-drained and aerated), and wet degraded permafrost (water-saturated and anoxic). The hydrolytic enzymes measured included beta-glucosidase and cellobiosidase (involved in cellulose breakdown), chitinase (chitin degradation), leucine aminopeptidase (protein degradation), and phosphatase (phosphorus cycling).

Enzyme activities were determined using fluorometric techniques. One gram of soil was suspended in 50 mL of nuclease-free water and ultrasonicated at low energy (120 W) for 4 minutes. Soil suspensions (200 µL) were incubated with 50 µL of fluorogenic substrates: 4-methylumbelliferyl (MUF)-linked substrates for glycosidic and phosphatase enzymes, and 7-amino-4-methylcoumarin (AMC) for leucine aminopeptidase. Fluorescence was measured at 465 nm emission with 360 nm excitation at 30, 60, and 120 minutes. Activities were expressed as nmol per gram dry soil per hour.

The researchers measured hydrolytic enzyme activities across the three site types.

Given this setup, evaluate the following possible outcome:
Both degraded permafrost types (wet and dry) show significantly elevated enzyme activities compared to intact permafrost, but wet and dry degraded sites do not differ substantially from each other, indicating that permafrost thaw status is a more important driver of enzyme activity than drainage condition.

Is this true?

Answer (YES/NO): NO